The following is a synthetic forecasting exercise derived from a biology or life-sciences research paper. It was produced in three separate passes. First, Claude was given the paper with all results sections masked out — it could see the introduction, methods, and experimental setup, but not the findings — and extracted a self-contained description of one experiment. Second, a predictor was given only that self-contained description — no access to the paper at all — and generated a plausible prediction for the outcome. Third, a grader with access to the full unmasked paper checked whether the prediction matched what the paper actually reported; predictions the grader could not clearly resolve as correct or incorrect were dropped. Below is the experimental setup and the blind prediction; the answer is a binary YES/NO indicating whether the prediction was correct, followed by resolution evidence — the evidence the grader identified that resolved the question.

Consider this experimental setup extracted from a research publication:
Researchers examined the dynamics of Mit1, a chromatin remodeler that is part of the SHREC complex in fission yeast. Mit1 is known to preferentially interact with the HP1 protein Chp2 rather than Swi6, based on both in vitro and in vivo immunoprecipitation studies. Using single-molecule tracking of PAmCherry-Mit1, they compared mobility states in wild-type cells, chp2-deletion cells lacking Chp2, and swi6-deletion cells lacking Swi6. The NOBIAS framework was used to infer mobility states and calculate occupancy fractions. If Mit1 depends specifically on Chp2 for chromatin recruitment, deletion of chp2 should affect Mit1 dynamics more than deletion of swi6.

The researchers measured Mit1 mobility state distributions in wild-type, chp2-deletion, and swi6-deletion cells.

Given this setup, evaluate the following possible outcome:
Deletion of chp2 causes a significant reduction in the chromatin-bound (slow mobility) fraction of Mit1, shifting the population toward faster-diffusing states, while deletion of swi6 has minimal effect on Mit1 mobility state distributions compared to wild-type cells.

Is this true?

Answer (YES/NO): YES